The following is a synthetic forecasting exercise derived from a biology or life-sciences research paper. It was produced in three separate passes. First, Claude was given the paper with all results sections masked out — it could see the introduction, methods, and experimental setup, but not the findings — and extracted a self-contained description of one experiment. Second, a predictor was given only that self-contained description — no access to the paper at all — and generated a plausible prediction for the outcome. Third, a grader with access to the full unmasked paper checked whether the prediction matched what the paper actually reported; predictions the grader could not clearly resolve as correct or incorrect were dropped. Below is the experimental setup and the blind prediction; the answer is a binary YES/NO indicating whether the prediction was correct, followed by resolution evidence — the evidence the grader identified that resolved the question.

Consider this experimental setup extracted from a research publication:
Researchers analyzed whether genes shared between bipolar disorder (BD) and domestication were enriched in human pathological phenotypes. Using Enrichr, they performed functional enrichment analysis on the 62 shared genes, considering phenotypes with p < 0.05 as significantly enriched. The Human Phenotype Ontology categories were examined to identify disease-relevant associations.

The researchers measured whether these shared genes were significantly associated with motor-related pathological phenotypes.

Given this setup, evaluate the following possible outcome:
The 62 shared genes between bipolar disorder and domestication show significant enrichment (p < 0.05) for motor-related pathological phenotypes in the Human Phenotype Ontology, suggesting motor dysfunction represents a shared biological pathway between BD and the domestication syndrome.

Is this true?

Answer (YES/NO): YES